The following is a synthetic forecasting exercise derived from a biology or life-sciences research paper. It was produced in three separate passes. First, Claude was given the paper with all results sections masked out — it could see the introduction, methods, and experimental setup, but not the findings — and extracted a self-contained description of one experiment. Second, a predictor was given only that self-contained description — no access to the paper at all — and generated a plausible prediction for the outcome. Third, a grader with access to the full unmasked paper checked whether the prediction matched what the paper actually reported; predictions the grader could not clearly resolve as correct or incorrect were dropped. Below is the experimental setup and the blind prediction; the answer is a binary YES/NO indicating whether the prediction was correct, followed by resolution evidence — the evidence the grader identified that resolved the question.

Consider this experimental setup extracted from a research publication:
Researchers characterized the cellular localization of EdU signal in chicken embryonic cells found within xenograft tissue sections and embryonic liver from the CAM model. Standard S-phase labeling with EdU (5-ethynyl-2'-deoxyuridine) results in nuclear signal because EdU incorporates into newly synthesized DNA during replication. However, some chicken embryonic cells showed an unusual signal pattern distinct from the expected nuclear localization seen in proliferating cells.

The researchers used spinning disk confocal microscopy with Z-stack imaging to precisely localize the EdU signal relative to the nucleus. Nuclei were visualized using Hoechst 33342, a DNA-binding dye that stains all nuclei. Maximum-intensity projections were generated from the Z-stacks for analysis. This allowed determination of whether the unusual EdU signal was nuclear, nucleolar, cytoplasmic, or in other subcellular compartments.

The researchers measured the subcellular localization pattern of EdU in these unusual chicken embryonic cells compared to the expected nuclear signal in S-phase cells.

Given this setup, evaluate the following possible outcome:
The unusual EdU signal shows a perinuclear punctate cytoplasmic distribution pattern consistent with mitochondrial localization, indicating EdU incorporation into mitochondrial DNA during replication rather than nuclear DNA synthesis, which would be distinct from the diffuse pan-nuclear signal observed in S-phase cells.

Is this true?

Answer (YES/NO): NO